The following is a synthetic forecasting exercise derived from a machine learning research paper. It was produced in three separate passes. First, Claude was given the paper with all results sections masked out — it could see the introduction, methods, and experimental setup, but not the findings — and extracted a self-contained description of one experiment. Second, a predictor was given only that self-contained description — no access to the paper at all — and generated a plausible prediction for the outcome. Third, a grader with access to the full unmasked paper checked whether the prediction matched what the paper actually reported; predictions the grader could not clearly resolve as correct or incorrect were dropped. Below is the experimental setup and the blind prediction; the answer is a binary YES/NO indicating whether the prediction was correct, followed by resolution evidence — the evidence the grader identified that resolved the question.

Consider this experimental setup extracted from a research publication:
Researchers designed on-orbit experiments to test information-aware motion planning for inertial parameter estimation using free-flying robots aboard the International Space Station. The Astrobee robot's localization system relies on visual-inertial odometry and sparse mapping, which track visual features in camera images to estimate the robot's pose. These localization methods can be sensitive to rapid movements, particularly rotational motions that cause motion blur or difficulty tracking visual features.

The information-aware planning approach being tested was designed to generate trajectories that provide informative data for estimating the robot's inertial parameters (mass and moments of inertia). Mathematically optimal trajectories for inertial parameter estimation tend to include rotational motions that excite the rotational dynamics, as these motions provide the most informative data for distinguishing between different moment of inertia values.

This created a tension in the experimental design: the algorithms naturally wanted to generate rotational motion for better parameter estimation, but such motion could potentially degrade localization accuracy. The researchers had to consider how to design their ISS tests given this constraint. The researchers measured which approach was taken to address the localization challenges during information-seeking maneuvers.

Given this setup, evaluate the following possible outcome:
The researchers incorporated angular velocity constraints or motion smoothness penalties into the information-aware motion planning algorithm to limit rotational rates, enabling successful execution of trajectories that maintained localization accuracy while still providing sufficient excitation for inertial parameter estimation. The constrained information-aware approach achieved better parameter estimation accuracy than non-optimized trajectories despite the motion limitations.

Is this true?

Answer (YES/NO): NO